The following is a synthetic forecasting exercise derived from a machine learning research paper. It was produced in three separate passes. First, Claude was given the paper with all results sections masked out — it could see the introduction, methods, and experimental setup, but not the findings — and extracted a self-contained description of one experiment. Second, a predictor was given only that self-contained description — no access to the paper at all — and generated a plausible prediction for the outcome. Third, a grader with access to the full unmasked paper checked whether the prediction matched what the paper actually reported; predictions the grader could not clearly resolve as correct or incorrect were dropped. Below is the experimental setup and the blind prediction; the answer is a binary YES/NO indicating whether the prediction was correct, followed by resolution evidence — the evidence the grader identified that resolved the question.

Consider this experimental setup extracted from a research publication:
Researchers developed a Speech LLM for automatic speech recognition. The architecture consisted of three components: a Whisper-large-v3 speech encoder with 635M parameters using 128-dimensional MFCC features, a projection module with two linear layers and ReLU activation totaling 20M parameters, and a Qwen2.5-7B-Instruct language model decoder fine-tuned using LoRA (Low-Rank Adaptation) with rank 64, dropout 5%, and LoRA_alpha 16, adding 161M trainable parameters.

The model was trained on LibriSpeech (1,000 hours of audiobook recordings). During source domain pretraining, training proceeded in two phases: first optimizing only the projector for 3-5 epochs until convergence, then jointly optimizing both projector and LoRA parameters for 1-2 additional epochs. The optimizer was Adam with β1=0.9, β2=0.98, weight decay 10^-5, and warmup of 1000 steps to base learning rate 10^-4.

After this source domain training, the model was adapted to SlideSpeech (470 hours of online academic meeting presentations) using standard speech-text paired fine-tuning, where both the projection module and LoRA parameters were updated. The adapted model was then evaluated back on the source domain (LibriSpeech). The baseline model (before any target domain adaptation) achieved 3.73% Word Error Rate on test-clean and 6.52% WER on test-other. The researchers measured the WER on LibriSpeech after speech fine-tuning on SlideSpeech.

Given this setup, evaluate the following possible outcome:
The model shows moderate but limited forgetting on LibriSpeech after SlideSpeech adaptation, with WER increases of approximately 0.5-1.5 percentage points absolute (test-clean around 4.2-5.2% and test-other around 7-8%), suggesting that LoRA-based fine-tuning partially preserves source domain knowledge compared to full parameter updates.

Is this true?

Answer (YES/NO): NO